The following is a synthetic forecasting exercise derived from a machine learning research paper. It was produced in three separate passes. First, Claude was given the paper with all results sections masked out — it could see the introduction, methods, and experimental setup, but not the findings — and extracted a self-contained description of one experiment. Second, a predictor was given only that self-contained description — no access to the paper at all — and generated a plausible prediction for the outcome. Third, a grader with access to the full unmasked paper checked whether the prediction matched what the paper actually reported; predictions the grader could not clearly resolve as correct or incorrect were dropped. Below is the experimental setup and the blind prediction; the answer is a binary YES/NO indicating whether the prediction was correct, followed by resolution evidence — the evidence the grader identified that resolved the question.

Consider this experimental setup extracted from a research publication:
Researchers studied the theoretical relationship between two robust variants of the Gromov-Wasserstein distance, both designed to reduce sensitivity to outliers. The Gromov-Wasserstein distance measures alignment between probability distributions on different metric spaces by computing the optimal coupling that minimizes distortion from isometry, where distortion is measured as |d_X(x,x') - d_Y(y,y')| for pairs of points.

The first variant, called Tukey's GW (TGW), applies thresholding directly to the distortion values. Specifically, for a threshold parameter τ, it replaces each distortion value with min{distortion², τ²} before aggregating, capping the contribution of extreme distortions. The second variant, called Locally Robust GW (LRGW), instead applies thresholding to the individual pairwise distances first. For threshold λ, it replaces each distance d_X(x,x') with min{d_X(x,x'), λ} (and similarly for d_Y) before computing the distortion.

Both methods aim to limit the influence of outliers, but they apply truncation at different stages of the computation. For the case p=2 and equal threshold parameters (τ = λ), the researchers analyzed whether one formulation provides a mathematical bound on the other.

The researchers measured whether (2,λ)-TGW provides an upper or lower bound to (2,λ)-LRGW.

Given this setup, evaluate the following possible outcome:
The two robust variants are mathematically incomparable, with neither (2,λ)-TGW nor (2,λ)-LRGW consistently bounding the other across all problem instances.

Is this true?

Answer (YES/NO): NO